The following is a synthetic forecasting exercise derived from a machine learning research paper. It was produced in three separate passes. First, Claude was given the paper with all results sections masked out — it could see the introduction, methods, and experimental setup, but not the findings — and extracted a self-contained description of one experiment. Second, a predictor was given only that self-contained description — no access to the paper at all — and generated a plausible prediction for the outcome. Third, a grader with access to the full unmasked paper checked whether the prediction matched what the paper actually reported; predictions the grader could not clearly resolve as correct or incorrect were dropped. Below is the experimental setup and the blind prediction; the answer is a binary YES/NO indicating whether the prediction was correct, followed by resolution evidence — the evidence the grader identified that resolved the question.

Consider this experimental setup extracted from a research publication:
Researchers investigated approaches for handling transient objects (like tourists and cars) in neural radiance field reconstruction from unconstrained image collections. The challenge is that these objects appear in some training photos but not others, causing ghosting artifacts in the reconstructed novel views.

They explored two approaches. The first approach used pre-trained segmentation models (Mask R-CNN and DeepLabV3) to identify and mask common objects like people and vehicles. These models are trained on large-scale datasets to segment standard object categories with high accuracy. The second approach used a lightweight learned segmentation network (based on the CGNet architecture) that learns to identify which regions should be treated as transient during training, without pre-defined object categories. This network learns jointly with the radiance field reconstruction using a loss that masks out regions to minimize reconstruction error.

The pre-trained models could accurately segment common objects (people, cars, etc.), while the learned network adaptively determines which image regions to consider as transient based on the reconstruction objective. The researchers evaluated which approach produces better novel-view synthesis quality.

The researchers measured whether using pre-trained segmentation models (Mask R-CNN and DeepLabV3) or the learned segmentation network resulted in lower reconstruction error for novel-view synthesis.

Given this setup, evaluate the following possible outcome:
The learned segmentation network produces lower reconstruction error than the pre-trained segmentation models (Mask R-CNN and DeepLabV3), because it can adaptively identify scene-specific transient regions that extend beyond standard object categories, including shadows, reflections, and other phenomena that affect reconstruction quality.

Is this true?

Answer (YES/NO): YES